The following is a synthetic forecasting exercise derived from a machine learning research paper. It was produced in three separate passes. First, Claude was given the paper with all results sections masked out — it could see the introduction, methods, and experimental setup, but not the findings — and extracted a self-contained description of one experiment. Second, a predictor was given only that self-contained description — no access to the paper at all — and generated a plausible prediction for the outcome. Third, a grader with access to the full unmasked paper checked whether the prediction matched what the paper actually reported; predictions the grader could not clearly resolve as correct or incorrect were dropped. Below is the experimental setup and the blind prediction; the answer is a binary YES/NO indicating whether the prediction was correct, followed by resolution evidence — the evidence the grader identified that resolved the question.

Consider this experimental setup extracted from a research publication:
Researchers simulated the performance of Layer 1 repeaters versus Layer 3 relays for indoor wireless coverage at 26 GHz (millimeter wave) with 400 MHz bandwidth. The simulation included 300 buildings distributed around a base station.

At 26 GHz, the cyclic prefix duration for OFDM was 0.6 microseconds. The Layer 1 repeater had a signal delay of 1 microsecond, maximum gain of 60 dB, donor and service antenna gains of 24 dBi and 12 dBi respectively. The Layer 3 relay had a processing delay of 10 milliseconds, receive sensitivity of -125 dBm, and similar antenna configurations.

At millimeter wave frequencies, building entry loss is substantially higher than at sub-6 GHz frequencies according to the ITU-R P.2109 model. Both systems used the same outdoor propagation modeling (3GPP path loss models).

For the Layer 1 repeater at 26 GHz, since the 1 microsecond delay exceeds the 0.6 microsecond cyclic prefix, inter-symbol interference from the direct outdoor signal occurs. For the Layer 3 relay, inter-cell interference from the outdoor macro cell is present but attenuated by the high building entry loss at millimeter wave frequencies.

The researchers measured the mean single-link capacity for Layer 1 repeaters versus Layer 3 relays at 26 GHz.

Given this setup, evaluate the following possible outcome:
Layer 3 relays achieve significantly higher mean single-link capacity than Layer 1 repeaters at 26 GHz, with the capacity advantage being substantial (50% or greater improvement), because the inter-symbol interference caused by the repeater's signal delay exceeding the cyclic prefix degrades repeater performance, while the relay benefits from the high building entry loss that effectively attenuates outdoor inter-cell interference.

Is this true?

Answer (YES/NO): NO